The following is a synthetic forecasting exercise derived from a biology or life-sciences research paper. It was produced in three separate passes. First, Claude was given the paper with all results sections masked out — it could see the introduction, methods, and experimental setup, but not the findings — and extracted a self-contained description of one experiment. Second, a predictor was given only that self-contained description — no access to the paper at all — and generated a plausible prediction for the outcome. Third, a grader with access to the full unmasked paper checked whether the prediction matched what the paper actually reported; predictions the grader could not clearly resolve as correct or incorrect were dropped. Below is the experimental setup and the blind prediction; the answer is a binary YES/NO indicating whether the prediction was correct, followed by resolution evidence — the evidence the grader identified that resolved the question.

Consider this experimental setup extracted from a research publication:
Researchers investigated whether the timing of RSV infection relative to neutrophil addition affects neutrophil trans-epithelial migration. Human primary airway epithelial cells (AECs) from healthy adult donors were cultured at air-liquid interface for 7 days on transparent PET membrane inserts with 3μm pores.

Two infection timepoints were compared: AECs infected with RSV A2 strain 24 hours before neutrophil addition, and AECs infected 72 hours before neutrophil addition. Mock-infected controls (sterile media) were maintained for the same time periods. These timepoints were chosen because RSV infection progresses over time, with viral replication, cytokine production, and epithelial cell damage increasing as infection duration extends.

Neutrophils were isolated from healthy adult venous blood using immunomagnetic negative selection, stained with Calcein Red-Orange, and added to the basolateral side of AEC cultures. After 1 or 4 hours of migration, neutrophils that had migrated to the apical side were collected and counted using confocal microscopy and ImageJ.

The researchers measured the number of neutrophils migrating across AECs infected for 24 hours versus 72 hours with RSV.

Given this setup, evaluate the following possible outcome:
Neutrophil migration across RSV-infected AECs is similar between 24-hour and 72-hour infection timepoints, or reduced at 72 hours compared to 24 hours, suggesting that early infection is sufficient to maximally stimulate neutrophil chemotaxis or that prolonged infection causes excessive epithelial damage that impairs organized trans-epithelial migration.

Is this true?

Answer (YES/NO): NO